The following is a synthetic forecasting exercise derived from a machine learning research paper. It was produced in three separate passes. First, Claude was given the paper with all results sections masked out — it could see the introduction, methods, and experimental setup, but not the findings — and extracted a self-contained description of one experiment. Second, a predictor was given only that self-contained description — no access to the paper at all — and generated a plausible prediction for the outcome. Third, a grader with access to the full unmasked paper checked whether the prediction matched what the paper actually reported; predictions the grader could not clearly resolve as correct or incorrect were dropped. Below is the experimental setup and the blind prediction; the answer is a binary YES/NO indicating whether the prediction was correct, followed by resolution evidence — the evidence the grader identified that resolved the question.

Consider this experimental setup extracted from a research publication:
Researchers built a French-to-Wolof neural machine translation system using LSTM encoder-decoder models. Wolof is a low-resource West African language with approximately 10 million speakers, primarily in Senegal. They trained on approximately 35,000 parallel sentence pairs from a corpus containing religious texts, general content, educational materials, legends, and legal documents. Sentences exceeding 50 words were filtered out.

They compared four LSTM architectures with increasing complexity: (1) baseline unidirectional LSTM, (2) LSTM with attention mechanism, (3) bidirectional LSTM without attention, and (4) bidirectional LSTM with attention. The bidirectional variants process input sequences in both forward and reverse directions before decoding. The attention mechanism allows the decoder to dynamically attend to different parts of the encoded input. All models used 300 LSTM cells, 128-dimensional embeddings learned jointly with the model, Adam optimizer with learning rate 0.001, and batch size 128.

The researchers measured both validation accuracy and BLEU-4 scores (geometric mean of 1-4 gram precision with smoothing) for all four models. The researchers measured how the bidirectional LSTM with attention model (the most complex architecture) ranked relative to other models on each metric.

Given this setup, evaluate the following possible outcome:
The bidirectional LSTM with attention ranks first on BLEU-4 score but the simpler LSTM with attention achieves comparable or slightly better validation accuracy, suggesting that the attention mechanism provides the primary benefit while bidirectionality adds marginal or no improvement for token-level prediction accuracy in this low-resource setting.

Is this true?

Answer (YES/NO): NO